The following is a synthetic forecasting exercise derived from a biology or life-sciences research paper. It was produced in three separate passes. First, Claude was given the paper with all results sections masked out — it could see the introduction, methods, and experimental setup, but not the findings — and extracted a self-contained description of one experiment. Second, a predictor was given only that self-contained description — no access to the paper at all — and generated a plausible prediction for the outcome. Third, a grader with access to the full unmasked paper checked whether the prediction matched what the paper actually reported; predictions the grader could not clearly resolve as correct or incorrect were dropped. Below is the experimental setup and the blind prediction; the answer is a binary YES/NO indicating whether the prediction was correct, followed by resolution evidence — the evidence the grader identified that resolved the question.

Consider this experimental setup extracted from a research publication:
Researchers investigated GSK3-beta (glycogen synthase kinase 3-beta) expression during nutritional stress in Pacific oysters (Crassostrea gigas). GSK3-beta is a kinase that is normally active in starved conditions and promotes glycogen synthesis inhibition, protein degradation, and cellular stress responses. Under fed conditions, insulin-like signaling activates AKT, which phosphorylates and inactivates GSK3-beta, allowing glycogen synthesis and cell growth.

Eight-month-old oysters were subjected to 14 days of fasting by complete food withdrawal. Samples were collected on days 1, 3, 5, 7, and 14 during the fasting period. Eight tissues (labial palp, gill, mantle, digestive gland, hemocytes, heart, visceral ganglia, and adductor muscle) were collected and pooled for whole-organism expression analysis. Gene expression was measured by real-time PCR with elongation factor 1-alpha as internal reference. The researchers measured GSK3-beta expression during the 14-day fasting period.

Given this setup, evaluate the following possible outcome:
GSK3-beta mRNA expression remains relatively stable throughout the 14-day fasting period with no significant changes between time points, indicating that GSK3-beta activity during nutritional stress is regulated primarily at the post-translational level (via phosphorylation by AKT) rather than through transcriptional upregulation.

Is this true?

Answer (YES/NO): NO